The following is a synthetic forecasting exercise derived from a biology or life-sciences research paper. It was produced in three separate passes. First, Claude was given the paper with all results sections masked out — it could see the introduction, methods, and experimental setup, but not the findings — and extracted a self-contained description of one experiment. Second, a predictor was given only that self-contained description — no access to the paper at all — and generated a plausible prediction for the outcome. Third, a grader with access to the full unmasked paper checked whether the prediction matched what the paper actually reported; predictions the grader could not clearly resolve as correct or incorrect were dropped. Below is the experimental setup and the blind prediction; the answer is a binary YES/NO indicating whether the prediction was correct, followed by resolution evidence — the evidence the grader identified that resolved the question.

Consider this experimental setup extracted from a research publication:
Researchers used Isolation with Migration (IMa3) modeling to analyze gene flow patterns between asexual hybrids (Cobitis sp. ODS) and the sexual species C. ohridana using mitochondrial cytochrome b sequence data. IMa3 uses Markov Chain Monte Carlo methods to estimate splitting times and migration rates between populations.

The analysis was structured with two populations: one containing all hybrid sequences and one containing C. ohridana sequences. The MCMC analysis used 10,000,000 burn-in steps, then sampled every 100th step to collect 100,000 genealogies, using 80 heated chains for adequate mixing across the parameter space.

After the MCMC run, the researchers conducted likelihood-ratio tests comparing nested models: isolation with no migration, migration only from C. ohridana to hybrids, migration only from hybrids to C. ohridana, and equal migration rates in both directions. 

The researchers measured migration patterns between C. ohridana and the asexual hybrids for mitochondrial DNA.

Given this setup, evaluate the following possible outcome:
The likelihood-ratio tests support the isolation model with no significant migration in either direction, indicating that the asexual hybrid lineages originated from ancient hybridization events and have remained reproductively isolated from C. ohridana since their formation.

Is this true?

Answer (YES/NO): NO